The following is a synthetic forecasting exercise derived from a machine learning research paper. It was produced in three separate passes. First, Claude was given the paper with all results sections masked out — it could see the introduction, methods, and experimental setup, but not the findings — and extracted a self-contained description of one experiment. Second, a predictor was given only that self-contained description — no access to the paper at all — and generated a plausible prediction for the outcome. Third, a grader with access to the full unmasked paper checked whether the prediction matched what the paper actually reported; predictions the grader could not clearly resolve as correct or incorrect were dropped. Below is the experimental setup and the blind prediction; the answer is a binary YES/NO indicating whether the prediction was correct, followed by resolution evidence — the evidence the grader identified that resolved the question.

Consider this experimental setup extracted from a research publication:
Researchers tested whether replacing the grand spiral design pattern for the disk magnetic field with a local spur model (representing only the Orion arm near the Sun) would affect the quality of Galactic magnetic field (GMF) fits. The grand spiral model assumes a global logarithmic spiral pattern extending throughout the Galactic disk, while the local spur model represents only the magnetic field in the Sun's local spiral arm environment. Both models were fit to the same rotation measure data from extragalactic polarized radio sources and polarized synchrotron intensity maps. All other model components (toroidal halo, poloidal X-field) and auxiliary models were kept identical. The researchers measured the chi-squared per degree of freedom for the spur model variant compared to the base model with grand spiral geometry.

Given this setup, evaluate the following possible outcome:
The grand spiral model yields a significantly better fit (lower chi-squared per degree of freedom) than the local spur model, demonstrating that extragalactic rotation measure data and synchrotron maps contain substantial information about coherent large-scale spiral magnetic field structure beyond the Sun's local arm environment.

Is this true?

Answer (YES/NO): NO